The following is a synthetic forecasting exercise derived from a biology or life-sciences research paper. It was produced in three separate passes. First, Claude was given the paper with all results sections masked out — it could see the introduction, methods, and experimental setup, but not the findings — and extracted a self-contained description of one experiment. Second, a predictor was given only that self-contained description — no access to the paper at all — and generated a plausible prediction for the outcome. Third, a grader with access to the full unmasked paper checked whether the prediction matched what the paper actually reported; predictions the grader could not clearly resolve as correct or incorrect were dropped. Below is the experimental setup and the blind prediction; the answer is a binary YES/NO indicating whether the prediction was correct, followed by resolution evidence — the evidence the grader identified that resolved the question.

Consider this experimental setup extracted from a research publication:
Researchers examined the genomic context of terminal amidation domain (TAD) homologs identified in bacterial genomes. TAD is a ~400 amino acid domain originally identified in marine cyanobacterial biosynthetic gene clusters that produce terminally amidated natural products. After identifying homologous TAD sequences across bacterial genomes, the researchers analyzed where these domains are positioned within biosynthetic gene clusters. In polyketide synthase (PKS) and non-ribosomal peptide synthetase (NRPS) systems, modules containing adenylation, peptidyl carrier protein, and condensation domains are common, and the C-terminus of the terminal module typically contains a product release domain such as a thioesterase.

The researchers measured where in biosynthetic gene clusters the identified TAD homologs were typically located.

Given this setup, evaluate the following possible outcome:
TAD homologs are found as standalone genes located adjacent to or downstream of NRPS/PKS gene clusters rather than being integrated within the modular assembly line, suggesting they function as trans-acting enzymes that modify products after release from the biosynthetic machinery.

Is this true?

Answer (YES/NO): NO